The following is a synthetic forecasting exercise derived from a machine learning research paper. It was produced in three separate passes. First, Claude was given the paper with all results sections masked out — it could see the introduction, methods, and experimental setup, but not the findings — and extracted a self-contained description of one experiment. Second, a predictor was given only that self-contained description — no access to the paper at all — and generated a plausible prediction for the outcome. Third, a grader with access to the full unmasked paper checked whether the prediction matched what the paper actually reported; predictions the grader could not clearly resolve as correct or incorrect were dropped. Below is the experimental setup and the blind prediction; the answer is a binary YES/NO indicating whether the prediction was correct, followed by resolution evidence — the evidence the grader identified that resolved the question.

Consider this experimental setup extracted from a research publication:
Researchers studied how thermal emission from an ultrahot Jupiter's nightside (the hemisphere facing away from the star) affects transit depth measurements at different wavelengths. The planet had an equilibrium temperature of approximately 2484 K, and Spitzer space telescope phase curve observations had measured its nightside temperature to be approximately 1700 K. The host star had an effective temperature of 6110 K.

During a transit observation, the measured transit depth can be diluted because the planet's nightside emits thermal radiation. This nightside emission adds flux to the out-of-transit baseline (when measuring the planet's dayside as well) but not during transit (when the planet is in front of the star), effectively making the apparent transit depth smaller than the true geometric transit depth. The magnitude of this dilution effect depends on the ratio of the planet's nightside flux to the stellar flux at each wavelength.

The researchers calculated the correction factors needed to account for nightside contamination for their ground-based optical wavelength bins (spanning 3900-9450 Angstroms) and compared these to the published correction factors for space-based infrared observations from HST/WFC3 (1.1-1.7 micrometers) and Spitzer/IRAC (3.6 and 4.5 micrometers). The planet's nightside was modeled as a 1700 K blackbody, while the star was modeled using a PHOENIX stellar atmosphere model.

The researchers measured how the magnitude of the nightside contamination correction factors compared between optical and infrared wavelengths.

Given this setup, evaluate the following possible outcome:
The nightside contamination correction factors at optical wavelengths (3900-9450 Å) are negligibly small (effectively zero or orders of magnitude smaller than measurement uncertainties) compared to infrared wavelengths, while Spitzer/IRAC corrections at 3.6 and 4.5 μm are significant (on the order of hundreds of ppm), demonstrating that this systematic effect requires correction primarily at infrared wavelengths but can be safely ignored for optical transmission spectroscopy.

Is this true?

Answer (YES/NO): NO